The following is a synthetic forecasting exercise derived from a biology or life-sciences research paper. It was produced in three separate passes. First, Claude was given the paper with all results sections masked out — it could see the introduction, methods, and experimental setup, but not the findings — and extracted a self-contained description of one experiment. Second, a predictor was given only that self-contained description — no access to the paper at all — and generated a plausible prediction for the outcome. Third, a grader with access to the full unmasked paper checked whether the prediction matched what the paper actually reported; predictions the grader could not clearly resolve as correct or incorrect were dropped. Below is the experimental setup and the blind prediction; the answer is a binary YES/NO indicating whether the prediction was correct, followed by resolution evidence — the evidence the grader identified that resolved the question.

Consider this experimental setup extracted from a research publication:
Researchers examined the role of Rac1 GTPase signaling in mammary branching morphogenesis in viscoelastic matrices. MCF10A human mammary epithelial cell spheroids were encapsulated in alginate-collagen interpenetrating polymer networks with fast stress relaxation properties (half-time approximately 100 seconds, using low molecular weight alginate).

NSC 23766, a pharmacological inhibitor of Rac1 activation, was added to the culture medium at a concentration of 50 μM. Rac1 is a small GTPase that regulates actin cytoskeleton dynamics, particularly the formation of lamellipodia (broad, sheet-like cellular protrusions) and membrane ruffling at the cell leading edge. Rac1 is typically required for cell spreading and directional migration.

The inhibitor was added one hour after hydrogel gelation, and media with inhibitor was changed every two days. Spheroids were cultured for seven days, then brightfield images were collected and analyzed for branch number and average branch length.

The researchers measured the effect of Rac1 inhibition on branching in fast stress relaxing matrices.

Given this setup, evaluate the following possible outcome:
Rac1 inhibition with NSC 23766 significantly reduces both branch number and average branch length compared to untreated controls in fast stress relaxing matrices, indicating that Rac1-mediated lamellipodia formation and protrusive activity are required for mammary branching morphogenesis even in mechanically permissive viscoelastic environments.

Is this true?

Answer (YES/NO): NO